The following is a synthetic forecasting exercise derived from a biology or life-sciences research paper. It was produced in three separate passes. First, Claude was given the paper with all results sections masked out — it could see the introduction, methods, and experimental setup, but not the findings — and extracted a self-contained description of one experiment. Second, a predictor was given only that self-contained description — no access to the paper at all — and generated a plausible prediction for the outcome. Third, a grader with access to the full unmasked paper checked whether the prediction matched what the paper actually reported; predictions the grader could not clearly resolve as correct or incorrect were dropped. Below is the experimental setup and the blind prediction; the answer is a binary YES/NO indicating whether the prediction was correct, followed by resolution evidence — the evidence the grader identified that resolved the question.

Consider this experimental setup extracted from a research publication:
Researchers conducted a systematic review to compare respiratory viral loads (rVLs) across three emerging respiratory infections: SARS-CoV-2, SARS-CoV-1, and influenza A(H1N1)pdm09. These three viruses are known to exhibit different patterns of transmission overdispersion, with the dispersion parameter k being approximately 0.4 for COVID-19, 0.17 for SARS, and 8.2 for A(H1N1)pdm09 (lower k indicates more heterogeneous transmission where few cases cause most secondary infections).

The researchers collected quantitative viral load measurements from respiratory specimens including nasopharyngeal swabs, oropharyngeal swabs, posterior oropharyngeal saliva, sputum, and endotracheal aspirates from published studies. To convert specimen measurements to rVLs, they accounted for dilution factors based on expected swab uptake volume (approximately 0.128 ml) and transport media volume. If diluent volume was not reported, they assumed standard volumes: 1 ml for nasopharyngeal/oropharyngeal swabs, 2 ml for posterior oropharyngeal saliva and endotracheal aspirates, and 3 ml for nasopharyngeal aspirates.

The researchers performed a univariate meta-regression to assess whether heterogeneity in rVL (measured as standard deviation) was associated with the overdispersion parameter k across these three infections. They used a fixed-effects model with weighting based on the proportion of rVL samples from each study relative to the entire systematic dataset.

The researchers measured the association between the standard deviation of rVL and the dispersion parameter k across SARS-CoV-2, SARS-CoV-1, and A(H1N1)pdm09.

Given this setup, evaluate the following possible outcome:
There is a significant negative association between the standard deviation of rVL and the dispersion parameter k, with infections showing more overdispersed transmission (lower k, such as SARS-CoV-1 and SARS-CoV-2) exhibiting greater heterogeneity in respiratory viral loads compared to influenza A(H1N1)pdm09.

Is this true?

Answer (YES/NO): YES